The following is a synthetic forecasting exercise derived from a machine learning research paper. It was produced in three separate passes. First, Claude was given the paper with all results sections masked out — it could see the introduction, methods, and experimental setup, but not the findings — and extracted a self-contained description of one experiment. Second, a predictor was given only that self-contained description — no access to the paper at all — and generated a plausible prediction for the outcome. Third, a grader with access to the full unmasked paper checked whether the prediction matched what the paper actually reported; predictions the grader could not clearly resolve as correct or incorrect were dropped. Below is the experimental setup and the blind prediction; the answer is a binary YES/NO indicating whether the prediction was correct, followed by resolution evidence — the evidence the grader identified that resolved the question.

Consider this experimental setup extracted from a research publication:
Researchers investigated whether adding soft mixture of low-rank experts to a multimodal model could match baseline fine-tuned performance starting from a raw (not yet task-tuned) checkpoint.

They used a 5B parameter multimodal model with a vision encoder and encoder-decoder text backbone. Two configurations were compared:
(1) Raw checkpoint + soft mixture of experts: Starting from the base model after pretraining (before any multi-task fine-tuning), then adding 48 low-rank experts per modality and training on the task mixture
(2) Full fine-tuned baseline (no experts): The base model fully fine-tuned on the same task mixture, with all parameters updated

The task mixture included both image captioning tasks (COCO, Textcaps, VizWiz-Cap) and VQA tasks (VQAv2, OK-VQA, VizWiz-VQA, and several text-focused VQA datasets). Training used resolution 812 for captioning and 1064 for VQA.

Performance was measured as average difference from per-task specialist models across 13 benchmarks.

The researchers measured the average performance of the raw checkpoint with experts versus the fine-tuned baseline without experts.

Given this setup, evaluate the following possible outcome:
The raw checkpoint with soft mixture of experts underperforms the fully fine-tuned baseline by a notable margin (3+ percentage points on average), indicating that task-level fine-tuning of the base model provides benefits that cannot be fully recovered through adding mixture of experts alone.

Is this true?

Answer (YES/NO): NO